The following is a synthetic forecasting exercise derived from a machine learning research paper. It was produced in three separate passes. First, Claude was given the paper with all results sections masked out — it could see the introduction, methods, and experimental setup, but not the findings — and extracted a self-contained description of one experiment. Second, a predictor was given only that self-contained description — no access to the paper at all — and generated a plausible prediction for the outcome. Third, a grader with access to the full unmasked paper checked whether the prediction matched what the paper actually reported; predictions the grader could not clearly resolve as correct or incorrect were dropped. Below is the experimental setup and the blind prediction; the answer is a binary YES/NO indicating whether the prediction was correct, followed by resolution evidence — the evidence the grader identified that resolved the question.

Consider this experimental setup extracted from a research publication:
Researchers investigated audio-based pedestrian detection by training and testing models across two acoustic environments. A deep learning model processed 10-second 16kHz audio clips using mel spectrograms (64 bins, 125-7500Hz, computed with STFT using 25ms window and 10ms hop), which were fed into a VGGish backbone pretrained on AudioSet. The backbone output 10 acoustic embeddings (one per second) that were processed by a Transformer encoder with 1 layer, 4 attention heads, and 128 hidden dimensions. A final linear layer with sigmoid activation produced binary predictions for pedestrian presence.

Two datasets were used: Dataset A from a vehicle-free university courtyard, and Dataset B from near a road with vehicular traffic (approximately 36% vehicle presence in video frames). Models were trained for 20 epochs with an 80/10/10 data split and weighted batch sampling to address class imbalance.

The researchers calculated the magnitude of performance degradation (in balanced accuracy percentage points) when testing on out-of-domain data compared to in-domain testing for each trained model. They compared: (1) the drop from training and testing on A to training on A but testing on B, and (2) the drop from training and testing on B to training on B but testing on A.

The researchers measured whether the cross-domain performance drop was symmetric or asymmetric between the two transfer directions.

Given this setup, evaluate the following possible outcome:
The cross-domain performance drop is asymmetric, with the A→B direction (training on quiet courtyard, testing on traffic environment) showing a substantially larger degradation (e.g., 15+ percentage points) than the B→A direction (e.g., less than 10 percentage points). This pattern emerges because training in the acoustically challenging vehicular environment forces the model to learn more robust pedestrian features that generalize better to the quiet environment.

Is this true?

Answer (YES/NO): NO